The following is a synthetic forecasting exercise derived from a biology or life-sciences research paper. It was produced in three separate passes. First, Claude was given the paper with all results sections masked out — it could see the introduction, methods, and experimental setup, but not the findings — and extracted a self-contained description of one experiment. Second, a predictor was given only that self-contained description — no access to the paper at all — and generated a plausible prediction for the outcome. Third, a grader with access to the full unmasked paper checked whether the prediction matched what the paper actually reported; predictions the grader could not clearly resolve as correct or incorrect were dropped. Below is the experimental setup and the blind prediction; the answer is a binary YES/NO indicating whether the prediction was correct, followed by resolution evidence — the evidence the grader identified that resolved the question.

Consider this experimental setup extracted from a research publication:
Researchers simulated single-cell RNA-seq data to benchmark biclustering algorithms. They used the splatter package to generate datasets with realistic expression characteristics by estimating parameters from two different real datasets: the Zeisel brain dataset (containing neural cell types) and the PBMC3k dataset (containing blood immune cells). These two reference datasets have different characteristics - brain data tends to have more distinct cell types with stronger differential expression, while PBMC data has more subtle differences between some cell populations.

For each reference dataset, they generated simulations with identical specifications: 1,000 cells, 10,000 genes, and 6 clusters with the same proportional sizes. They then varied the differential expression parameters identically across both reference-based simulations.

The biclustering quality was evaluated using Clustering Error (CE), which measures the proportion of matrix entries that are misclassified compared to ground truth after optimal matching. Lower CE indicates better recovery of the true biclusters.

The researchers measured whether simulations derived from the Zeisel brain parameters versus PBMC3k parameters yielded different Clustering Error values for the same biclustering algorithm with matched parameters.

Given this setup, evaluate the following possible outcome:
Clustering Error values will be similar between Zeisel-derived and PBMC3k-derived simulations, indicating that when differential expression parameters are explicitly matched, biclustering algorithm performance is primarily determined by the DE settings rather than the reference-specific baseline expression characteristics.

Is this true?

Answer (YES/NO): NO